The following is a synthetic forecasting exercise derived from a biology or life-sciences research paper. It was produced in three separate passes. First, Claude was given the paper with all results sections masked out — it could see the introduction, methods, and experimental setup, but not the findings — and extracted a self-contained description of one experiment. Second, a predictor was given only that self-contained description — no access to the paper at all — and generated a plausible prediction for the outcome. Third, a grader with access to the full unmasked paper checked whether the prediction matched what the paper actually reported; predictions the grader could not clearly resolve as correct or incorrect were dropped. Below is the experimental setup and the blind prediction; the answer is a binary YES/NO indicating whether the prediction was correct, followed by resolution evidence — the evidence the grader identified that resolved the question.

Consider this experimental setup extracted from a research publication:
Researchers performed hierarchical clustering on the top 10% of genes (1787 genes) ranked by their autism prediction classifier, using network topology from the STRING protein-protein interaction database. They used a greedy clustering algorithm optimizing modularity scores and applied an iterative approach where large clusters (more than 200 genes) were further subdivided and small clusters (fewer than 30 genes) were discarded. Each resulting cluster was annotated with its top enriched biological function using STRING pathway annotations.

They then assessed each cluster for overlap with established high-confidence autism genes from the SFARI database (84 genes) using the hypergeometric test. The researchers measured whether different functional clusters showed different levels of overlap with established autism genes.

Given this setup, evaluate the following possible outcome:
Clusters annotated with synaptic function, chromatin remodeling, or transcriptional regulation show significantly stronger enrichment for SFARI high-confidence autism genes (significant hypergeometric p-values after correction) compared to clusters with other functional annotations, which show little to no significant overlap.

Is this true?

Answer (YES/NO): NO